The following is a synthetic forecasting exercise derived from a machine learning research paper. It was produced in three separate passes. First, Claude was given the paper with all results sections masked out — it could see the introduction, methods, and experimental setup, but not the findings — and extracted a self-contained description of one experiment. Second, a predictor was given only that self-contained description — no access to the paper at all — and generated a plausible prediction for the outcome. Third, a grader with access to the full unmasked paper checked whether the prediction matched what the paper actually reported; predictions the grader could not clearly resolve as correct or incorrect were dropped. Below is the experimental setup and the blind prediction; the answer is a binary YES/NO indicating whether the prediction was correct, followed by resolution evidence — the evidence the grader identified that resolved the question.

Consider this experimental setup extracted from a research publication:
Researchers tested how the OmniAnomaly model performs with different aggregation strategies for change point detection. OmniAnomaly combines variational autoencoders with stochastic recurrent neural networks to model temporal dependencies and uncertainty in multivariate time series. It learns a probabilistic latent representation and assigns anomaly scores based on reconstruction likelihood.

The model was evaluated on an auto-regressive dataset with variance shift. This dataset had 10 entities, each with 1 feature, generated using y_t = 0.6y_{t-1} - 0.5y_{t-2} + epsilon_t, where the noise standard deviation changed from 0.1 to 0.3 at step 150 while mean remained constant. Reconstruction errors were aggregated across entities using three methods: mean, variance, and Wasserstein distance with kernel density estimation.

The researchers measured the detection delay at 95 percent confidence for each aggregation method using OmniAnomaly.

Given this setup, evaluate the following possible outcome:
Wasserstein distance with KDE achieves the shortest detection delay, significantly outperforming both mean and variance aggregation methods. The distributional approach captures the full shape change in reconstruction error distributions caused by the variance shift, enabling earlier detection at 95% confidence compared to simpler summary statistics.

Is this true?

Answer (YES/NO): NO